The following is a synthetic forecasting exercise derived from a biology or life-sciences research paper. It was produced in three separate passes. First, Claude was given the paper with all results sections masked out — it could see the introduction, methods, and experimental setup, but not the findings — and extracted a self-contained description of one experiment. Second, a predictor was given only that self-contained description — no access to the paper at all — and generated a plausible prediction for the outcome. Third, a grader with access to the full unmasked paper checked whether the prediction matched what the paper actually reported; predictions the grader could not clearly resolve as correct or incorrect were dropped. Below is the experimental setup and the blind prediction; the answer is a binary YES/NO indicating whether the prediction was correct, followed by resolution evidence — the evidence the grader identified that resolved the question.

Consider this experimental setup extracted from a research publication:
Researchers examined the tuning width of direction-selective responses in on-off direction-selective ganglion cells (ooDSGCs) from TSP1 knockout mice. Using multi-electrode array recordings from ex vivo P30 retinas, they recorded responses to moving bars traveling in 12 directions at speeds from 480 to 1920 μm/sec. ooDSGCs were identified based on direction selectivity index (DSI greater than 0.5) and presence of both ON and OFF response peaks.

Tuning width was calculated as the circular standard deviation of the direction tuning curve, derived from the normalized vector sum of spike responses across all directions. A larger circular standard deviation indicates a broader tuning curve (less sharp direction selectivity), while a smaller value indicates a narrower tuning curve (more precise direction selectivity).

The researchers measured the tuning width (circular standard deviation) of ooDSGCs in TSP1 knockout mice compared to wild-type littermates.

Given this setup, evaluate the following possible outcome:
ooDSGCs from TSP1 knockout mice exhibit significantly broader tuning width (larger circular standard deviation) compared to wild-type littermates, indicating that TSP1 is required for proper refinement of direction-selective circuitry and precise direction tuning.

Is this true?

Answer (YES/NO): YES